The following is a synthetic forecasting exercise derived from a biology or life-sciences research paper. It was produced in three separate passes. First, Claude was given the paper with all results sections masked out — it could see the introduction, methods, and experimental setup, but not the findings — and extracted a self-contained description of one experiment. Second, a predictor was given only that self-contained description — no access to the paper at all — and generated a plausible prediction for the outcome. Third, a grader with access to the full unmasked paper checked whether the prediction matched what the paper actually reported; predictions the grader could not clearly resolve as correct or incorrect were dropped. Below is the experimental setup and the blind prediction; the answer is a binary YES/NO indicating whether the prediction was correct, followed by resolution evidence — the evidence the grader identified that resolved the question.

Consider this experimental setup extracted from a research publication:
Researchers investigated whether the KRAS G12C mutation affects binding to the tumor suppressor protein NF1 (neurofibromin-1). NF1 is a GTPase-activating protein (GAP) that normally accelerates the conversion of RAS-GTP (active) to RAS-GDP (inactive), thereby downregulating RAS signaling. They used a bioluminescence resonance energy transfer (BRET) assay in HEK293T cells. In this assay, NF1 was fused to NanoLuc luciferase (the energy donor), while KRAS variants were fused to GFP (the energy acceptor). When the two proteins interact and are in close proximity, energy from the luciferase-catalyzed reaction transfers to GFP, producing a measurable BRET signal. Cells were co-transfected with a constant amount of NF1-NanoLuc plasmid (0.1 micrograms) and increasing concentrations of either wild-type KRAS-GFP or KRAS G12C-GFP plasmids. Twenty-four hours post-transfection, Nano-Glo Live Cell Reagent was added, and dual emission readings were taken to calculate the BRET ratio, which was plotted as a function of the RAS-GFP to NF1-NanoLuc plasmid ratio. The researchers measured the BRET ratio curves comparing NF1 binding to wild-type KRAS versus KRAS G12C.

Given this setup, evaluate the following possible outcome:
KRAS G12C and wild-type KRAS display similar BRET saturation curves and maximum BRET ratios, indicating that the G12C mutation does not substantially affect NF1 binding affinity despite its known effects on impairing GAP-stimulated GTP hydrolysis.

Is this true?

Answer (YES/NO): NO